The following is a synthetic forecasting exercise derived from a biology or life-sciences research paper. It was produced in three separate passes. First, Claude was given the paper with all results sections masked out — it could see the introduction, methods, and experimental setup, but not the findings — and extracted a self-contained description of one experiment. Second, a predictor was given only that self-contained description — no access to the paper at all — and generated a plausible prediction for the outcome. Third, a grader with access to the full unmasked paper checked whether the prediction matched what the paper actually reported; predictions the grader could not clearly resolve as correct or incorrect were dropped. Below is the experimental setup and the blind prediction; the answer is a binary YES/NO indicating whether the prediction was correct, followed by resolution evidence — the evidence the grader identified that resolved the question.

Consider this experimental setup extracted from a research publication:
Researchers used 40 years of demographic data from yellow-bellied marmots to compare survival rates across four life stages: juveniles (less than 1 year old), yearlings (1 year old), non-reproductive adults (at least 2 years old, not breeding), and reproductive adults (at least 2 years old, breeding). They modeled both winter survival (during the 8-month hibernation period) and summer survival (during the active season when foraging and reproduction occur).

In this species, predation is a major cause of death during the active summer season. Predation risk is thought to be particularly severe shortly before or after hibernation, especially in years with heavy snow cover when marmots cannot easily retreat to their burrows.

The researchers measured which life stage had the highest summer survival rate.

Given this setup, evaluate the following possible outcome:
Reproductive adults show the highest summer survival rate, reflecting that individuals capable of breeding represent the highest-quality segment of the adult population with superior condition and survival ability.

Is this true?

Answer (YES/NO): YES